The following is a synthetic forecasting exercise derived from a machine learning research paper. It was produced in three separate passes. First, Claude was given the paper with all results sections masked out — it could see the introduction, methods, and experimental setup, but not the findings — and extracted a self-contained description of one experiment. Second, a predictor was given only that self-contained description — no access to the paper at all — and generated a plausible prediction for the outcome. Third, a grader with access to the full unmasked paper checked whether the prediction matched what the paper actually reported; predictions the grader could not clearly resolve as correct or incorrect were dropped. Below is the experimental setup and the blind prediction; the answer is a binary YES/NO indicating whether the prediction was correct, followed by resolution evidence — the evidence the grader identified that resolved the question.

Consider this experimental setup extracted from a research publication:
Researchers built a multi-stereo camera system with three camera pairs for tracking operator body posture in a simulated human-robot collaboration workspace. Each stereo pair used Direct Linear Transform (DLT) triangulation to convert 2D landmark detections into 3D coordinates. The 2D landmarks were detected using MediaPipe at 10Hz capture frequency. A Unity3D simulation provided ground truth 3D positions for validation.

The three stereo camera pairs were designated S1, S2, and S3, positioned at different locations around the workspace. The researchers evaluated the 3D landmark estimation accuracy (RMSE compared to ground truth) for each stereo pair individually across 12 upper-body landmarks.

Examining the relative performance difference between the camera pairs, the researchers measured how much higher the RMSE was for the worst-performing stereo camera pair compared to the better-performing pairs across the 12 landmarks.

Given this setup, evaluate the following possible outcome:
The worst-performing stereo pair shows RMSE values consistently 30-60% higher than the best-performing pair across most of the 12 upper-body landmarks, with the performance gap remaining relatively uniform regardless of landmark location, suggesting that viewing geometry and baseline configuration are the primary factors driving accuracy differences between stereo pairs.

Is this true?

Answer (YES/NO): NO